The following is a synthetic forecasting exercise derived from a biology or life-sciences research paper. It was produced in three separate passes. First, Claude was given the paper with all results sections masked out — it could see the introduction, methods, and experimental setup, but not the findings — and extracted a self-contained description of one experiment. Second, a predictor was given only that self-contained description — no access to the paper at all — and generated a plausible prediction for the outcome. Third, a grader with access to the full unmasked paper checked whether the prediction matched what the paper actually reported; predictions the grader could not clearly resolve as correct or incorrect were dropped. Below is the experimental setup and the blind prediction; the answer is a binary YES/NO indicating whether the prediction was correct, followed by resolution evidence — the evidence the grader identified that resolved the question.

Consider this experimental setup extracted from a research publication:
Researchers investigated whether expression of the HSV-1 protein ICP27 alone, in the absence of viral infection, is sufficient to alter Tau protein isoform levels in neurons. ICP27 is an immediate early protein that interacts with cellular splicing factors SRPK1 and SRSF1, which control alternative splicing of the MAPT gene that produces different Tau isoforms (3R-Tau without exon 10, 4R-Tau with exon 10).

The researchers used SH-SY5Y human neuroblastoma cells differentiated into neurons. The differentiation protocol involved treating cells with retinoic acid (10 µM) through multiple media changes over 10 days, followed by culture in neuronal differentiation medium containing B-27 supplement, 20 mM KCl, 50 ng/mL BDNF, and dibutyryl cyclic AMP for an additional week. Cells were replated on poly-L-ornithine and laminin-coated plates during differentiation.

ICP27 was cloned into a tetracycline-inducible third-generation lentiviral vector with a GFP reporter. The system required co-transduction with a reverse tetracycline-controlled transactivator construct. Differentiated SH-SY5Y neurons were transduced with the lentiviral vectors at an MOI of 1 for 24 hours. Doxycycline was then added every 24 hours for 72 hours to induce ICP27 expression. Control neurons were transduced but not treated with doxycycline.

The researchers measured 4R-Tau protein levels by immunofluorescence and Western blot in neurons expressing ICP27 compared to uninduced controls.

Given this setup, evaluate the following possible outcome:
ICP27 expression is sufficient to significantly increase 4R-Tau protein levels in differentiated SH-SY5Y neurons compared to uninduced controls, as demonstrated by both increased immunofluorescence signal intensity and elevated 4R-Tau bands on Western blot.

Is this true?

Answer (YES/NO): NO